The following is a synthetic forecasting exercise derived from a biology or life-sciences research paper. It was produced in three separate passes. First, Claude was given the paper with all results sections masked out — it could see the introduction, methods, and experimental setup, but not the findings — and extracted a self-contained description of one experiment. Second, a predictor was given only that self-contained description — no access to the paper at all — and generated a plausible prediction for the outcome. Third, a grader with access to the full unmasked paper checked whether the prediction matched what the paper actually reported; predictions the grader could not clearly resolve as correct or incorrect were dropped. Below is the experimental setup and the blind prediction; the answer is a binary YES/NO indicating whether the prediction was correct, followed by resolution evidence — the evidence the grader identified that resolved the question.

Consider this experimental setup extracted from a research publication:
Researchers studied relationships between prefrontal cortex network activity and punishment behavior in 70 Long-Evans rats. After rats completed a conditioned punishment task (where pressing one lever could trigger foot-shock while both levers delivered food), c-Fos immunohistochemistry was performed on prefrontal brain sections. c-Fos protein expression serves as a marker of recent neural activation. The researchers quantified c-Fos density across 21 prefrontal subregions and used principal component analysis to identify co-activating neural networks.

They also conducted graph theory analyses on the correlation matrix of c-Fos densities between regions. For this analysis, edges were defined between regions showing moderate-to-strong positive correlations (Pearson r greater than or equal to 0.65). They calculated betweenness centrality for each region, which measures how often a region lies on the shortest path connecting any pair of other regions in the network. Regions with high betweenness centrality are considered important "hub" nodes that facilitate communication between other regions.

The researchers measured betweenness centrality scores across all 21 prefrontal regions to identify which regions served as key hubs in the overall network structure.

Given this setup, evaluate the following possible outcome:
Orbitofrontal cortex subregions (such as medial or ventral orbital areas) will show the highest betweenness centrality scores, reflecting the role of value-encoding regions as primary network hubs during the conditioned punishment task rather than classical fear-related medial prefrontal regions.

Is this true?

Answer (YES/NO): YES